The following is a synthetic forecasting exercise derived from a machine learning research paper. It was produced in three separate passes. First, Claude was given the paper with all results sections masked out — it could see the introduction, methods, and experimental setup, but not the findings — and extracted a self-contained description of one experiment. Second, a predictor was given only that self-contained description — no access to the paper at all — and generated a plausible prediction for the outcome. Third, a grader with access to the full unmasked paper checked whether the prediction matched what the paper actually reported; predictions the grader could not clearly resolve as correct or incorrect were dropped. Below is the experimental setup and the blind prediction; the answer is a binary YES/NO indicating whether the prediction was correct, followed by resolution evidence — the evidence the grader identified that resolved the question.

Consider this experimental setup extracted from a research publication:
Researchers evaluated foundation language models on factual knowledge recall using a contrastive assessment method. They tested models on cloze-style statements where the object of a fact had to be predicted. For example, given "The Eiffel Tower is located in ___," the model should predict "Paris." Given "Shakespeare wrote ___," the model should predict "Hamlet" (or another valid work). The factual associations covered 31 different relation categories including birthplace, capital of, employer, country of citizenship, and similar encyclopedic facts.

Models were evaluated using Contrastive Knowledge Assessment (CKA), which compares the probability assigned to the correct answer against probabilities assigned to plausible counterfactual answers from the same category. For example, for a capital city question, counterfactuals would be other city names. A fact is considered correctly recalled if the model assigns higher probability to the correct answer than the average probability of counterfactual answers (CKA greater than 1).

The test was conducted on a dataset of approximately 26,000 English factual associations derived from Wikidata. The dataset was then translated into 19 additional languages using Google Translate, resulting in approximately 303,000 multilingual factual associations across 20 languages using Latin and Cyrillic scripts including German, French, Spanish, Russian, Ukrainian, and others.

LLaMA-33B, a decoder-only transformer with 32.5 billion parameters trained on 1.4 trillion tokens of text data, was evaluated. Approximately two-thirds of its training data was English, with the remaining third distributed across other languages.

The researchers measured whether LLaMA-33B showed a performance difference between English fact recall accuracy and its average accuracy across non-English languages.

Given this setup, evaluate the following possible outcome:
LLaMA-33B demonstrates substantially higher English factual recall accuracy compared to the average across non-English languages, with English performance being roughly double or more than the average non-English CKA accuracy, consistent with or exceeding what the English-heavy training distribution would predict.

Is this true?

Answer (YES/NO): NO